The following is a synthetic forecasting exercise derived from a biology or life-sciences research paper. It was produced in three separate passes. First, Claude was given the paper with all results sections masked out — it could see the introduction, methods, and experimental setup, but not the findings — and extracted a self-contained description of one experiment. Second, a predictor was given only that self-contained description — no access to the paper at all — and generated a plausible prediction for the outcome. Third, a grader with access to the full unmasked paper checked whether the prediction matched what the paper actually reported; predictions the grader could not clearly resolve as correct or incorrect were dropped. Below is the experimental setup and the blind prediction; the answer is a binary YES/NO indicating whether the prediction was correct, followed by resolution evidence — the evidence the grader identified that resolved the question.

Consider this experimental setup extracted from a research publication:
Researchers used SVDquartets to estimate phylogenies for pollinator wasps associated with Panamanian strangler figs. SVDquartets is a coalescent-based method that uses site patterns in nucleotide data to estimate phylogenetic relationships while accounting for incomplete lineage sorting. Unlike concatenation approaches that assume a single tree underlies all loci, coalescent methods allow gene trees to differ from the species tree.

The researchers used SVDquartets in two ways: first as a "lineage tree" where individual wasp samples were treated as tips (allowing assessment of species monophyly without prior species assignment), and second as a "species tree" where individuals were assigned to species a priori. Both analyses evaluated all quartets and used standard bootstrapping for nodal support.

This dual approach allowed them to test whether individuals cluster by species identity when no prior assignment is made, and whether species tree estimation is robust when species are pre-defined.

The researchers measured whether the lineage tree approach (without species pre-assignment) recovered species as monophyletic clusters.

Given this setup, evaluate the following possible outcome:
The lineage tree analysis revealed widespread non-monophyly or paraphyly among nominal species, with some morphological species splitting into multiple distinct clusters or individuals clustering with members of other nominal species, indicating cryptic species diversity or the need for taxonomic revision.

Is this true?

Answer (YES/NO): NO